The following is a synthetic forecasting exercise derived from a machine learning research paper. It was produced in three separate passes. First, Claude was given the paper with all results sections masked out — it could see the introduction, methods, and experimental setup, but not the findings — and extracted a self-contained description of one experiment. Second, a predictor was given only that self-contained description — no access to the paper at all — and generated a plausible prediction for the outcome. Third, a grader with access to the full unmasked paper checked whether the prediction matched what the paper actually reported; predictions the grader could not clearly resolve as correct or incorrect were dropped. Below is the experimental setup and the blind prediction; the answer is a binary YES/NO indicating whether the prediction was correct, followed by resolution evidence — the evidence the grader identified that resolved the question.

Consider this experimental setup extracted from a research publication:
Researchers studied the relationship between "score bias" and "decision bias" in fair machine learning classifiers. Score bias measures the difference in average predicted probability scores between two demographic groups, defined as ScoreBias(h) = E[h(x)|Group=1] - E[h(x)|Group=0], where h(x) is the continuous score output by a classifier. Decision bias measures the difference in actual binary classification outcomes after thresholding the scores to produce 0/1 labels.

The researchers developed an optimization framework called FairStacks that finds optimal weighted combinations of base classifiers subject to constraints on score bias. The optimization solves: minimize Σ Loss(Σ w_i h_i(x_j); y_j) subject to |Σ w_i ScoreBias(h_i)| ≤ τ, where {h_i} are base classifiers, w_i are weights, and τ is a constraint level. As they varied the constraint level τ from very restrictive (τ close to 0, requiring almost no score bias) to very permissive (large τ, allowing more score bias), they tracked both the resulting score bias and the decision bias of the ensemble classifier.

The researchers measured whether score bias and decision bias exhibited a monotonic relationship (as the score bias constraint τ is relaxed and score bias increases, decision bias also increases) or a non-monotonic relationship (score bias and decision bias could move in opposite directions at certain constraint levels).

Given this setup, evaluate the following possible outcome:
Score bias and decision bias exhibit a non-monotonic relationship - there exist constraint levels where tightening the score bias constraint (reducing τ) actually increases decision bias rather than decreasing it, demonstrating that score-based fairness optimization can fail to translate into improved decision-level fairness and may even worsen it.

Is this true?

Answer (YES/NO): NO